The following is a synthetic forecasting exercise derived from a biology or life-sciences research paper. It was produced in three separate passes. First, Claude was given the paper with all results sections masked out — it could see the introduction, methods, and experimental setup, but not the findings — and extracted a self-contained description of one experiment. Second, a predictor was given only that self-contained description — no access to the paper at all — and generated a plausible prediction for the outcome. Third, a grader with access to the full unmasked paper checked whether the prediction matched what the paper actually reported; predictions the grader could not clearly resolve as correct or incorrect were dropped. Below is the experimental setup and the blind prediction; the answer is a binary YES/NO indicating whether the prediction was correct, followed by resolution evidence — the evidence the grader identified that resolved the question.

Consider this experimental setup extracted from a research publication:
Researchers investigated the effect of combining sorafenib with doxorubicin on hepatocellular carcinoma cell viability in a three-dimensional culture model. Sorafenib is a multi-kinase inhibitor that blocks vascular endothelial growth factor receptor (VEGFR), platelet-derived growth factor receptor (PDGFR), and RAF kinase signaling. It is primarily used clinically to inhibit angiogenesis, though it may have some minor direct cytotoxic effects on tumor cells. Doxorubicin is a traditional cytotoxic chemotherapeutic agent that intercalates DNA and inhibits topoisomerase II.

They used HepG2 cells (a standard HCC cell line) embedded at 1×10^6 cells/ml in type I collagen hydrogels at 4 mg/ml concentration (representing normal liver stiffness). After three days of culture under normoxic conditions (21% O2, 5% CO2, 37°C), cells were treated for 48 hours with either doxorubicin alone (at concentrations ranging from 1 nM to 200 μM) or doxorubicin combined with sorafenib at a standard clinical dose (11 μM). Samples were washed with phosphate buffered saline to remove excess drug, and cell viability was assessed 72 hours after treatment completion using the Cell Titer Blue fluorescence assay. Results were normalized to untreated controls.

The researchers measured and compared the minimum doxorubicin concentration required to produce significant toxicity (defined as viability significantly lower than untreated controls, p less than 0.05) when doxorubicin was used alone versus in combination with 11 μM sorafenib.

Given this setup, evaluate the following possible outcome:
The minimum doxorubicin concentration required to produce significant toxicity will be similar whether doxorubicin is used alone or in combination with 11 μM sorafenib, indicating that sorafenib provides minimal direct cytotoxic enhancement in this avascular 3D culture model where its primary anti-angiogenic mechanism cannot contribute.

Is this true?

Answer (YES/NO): NO